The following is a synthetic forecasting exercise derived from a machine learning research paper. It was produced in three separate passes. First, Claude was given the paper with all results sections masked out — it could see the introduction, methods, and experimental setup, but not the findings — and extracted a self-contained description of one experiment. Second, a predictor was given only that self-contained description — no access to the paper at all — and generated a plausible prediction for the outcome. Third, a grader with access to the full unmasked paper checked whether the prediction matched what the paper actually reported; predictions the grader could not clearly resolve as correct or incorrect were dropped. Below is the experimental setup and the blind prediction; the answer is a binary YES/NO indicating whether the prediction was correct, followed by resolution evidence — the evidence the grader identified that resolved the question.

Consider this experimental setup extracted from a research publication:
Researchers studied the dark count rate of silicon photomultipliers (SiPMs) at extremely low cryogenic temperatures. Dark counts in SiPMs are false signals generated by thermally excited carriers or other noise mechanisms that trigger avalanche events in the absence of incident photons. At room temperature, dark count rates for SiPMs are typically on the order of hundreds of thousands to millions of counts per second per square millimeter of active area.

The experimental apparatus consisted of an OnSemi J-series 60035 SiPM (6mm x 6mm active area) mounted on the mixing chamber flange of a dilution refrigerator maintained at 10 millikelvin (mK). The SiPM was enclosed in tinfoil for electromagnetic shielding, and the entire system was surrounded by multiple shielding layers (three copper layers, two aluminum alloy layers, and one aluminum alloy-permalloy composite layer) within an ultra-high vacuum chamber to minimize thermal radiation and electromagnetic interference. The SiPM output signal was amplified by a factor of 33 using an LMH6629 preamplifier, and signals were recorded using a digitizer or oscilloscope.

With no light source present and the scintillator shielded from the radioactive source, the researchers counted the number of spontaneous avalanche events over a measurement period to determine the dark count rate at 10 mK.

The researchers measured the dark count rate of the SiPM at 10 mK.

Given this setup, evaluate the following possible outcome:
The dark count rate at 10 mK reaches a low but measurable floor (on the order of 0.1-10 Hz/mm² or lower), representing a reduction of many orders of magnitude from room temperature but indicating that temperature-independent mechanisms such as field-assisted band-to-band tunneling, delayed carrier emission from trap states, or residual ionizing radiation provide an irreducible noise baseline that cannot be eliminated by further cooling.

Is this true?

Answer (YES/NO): NO